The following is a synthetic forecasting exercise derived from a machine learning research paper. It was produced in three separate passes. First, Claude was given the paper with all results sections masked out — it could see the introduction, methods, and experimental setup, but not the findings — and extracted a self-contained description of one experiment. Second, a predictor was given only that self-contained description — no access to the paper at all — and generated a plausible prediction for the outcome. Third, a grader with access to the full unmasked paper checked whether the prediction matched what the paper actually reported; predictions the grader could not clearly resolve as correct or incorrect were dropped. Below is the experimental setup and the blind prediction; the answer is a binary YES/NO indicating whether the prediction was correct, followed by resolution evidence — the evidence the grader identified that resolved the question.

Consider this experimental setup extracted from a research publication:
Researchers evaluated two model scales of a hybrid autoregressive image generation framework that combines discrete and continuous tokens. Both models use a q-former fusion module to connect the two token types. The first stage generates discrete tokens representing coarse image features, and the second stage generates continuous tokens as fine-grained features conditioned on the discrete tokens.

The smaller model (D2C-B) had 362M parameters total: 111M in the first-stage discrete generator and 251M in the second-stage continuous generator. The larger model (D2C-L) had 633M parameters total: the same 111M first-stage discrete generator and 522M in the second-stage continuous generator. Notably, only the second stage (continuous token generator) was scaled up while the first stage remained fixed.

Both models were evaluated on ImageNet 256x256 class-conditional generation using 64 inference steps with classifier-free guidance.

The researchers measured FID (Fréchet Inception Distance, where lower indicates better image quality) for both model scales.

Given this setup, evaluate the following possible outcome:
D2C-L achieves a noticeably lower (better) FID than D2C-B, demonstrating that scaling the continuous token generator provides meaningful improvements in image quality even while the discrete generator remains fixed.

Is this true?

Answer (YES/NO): YES